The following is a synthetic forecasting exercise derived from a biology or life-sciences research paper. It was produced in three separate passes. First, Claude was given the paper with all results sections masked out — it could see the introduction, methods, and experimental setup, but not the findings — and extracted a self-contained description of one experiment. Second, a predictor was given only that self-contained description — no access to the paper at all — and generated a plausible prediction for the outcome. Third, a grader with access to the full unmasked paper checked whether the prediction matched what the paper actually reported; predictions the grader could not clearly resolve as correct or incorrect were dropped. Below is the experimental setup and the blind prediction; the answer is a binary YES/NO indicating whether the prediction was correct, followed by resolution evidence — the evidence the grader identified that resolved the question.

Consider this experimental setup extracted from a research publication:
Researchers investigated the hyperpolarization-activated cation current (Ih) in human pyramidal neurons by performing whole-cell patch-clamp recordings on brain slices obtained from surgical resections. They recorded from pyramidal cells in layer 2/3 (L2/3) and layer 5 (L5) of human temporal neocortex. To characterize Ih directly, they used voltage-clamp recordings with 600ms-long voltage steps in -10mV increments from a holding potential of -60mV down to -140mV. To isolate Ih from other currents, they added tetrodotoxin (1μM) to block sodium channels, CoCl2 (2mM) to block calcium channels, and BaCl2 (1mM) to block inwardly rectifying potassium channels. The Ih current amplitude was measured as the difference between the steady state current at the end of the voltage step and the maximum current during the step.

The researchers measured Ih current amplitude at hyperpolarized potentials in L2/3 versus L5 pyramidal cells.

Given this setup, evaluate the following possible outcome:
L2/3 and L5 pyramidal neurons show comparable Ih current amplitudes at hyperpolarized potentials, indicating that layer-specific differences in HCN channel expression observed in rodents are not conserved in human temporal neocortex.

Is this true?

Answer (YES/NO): NO